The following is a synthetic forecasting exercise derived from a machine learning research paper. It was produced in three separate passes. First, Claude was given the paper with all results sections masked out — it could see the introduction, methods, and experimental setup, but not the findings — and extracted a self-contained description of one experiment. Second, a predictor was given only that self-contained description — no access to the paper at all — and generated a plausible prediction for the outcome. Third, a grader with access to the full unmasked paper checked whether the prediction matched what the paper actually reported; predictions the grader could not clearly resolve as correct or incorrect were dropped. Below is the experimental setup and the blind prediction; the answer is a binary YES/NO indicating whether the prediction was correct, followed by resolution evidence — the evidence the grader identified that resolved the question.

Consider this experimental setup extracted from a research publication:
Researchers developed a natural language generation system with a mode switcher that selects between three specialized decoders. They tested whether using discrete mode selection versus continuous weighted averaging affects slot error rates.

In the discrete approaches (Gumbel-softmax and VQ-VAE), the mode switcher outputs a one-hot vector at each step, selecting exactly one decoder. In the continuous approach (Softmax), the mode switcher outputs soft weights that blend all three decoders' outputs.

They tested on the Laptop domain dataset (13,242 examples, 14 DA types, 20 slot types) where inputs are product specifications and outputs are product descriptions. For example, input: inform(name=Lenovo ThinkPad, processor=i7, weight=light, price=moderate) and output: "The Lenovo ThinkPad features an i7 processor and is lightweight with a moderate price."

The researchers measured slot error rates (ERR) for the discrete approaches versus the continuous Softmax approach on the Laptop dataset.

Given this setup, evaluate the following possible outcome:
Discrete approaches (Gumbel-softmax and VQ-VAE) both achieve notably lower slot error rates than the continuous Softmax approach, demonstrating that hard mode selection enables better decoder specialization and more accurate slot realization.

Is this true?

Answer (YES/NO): NO